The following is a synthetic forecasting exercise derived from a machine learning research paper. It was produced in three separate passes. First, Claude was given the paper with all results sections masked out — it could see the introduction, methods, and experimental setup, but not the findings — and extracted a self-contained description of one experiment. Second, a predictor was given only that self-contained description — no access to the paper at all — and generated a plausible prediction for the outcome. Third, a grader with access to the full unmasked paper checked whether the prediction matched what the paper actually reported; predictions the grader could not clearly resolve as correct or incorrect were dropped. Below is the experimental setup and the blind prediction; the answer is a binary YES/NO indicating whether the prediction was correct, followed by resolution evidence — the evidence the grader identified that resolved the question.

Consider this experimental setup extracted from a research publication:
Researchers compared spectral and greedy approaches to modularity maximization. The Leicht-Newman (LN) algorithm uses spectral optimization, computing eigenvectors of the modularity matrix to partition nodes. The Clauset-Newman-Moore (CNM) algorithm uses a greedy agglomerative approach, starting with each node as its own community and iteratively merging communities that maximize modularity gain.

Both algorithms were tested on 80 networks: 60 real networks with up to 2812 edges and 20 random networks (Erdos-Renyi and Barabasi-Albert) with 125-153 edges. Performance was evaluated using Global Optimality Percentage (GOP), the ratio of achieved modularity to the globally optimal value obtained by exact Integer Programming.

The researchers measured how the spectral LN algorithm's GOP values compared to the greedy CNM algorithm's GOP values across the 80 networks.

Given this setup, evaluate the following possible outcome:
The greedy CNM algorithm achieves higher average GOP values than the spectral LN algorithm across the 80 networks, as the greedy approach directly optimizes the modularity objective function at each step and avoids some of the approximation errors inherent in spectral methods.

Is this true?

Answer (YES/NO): NO